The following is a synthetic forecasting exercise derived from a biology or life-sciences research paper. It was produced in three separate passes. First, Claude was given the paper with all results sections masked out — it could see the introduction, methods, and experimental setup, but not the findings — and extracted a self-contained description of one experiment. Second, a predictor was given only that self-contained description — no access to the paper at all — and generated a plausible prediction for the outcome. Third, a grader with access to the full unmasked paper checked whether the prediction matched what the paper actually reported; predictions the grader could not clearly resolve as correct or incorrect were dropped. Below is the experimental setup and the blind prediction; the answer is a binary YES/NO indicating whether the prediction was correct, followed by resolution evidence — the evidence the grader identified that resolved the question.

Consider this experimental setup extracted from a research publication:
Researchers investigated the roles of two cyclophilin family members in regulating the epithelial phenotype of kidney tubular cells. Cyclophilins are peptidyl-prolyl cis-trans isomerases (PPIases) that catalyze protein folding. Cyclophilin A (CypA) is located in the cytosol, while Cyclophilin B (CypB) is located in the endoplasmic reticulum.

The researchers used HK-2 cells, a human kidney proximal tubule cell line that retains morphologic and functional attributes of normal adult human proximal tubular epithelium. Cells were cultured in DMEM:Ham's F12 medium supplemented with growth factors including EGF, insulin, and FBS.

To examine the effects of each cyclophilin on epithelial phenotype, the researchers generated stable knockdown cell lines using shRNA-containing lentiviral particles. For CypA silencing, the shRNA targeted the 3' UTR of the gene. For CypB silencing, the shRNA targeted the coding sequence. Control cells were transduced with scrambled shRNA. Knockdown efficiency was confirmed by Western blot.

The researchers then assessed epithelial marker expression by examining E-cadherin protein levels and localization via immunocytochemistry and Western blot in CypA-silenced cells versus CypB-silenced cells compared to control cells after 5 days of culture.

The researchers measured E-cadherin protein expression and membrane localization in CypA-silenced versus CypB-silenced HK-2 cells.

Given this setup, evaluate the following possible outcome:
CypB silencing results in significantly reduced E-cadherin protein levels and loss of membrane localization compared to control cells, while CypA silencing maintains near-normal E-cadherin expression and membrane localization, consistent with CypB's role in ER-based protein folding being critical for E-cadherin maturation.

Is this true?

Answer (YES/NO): NO